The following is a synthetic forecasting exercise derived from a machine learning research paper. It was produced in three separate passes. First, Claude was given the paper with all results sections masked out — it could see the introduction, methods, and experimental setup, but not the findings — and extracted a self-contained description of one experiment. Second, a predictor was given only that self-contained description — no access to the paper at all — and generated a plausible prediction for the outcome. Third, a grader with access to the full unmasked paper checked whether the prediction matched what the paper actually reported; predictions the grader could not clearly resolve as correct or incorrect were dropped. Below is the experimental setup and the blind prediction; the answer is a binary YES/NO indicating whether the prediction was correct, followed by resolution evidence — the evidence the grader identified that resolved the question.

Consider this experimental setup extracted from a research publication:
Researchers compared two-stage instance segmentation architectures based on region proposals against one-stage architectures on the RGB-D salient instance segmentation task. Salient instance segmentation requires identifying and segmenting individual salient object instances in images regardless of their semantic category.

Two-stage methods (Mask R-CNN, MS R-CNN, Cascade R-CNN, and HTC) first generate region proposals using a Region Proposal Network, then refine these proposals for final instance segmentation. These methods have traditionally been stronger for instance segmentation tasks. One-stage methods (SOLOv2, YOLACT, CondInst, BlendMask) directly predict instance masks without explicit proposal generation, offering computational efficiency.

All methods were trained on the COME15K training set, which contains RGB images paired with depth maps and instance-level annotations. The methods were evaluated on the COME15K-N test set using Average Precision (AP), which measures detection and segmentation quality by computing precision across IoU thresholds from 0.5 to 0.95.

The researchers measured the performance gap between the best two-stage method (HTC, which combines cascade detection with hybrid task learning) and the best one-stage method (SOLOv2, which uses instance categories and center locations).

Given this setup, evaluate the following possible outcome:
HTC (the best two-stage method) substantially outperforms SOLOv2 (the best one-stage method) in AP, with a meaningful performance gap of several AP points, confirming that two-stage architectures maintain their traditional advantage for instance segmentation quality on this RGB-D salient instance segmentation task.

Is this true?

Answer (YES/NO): NO